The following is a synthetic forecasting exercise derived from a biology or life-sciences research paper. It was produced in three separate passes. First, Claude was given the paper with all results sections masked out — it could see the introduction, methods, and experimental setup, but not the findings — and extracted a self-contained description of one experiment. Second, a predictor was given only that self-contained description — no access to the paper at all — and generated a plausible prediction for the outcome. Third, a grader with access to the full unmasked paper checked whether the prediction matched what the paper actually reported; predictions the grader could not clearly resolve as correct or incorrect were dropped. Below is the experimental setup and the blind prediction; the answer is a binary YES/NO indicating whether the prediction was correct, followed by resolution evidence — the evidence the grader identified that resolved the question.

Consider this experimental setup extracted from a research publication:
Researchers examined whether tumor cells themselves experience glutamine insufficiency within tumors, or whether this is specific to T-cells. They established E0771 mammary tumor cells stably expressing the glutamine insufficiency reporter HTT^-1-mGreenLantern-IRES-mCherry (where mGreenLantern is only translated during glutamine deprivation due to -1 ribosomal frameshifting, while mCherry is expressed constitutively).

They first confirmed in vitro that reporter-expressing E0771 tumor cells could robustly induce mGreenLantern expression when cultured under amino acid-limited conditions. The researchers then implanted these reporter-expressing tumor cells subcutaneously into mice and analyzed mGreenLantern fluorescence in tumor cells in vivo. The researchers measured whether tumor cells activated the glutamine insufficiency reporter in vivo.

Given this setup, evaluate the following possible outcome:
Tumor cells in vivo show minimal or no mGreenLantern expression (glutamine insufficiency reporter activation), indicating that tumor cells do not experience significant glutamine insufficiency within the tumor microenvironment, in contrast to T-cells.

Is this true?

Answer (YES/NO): YES